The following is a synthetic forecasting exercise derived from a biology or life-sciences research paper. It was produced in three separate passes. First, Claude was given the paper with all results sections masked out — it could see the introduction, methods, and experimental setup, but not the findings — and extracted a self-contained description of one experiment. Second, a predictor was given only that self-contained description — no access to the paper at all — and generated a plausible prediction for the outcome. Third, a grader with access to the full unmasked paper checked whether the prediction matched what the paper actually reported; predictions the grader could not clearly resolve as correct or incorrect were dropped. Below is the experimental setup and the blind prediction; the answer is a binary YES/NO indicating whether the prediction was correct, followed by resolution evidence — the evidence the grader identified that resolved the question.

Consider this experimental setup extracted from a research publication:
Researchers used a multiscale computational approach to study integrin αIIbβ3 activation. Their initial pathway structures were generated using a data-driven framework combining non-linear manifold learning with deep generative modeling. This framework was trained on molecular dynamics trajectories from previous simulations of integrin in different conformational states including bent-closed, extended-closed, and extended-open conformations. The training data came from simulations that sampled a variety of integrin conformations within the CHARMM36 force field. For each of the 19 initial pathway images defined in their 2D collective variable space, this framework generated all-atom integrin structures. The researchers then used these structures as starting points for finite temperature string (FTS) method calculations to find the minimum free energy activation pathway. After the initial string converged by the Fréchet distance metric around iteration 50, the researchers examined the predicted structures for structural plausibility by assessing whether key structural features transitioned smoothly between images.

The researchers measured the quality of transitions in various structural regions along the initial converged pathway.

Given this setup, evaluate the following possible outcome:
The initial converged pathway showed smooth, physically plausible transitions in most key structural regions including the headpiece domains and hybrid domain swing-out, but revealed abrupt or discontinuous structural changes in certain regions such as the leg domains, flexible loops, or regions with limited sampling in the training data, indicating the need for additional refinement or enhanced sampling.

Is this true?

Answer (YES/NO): NO